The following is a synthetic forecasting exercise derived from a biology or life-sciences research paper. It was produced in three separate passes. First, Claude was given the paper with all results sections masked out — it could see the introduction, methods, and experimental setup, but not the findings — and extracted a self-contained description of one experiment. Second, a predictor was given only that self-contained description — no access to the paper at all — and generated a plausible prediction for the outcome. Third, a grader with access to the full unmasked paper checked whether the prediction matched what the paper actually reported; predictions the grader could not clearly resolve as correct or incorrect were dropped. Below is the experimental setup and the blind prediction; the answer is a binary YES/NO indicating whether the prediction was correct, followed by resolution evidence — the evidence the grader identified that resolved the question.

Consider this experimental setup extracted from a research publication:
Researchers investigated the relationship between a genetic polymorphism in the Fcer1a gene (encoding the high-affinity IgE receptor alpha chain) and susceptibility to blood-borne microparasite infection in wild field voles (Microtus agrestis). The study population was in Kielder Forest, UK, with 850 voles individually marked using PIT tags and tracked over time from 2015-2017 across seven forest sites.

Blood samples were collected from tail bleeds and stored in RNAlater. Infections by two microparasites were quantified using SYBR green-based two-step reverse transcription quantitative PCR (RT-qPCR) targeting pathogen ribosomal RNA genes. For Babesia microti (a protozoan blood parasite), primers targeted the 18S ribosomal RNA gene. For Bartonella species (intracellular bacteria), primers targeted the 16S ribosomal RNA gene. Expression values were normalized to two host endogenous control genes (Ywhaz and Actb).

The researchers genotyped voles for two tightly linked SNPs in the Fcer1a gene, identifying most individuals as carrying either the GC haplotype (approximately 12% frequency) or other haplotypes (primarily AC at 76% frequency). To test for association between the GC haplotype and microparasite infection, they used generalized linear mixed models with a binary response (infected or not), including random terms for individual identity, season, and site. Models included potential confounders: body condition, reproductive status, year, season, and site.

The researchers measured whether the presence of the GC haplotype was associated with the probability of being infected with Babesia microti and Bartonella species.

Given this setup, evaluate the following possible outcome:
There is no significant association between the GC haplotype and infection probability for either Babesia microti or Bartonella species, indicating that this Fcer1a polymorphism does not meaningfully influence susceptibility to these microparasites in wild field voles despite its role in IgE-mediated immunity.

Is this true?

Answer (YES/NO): NO